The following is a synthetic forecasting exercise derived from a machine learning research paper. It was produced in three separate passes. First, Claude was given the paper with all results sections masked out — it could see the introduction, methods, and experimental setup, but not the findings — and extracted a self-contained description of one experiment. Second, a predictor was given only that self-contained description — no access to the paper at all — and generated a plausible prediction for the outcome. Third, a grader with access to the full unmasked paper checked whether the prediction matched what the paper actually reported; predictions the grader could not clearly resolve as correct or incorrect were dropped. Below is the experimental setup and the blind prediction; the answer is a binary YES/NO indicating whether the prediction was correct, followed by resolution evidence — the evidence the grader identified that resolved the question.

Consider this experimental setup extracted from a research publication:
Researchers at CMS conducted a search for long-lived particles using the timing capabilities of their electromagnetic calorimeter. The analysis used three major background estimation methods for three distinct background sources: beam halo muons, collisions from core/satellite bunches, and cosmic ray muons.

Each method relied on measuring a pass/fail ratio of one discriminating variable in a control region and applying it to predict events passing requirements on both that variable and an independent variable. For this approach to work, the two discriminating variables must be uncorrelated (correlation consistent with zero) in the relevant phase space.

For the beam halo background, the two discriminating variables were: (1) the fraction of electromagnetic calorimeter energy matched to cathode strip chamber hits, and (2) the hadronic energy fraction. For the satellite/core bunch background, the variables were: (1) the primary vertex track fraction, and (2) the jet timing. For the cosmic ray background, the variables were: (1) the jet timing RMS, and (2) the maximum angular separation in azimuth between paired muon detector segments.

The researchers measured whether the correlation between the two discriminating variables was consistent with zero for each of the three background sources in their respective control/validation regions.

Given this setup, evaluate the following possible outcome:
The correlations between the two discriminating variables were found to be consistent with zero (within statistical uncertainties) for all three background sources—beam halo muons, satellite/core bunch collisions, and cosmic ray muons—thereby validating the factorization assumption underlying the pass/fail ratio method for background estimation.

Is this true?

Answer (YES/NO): YES